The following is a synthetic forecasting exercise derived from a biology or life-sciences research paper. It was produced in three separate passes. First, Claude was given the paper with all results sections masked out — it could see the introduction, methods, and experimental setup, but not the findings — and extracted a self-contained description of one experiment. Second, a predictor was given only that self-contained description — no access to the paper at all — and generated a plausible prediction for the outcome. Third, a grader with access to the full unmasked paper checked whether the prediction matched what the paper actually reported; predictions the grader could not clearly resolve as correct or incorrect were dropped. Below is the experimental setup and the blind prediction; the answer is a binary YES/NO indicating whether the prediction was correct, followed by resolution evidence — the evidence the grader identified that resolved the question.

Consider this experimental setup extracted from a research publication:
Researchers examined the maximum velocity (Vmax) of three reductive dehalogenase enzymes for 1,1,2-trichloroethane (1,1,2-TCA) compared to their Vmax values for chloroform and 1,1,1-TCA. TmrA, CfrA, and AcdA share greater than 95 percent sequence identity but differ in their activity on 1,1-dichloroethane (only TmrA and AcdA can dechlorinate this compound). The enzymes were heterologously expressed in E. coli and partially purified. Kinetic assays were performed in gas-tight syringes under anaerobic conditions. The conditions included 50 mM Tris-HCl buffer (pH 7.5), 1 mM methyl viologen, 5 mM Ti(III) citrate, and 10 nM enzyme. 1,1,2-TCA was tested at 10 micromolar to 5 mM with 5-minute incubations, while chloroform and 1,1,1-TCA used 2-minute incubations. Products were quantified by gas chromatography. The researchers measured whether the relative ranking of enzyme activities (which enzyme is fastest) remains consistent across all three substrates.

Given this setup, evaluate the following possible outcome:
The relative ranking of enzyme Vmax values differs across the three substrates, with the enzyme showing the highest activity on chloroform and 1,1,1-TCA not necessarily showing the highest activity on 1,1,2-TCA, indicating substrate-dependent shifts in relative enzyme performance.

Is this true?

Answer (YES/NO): YES